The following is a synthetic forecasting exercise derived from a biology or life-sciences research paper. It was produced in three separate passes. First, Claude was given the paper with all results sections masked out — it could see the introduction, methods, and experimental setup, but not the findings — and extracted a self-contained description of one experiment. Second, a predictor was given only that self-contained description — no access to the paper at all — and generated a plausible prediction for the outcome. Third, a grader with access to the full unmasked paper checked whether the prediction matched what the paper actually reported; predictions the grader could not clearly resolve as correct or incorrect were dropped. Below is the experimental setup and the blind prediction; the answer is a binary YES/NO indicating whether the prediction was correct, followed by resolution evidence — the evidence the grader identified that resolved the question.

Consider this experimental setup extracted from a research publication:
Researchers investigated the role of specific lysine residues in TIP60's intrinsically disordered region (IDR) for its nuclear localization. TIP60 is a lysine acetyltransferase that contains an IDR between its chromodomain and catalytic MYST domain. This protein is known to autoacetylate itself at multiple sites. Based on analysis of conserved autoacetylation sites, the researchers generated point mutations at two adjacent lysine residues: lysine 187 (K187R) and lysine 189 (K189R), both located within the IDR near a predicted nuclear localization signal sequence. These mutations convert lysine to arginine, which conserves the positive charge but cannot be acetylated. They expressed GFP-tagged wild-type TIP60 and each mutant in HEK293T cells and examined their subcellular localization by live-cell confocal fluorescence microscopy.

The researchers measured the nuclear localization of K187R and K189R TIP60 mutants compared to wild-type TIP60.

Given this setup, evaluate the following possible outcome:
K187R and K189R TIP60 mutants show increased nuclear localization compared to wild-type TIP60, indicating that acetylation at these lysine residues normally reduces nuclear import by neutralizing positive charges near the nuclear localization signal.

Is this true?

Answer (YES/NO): NO